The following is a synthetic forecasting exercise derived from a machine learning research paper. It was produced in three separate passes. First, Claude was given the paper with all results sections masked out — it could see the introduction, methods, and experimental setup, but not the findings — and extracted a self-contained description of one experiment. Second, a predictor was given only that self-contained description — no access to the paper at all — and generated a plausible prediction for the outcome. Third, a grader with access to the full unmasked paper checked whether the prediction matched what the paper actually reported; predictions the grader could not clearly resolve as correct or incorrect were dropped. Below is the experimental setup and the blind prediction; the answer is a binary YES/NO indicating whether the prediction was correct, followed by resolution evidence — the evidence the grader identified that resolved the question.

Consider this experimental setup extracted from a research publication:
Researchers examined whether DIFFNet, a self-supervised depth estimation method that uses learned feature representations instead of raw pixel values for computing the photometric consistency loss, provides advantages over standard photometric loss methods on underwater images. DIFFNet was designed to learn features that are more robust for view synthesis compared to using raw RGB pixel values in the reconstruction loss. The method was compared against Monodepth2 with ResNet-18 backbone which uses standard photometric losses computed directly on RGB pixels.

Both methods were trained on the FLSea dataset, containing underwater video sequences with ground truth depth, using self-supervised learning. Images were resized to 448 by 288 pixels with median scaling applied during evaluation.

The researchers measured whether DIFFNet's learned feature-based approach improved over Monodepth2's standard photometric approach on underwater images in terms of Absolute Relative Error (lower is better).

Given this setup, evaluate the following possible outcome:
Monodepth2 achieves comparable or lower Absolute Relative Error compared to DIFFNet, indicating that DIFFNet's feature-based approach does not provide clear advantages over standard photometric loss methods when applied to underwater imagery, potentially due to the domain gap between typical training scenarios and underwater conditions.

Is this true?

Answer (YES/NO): NO